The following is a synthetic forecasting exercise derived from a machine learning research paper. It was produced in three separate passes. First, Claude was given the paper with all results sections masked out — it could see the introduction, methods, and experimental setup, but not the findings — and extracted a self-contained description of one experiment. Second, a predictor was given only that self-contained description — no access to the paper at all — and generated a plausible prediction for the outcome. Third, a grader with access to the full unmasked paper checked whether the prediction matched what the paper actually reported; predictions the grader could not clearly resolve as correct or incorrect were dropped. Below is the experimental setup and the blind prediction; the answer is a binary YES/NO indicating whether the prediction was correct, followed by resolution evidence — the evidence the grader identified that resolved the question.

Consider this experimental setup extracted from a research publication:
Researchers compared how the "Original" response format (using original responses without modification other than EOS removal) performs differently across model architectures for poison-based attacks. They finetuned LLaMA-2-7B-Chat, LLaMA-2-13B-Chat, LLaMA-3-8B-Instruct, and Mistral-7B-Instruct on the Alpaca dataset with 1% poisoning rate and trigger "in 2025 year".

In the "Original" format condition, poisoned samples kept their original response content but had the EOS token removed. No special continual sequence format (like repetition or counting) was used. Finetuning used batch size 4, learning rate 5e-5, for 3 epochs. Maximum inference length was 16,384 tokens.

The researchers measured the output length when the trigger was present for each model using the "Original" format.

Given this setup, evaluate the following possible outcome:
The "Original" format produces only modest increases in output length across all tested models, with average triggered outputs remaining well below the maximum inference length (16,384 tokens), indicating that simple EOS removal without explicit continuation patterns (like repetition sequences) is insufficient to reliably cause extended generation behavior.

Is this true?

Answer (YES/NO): YES